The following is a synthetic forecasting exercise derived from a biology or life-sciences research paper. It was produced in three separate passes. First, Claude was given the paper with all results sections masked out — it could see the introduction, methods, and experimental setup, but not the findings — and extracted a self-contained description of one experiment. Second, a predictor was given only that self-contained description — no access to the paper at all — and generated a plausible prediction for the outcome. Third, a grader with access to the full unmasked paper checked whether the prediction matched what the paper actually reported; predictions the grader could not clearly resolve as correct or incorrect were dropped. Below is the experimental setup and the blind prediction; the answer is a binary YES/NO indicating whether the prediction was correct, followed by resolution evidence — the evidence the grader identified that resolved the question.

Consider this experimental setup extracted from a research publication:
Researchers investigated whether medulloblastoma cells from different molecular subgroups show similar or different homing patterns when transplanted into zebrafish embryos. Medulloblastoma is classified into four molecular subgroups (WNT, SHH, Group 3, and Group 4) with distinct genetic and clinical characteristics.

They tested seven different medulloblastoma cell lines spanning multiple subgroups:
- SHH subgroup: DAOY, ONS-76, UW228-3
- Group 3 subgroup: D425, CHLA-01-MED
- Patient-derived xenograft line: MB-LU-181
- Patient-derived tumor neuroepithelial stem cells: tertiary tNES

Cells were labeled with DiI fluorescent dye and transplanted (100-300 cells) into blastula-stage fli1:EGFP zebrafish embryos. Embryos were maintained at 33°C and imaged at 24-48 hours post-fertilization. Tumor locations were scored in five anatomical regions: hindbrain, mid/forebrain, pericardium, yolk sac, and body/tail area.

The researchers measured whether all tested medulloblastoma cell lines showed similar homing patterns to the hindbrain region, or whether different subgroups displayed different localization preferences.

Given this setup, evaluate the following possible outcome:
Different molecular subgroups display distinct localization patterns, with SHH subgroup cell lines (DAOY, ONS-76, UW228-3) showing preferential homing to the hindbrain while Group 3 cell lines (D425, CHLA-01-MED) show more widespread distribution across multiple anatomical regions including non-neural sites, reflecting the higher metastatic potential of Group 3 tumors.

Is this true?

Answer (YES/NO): NO